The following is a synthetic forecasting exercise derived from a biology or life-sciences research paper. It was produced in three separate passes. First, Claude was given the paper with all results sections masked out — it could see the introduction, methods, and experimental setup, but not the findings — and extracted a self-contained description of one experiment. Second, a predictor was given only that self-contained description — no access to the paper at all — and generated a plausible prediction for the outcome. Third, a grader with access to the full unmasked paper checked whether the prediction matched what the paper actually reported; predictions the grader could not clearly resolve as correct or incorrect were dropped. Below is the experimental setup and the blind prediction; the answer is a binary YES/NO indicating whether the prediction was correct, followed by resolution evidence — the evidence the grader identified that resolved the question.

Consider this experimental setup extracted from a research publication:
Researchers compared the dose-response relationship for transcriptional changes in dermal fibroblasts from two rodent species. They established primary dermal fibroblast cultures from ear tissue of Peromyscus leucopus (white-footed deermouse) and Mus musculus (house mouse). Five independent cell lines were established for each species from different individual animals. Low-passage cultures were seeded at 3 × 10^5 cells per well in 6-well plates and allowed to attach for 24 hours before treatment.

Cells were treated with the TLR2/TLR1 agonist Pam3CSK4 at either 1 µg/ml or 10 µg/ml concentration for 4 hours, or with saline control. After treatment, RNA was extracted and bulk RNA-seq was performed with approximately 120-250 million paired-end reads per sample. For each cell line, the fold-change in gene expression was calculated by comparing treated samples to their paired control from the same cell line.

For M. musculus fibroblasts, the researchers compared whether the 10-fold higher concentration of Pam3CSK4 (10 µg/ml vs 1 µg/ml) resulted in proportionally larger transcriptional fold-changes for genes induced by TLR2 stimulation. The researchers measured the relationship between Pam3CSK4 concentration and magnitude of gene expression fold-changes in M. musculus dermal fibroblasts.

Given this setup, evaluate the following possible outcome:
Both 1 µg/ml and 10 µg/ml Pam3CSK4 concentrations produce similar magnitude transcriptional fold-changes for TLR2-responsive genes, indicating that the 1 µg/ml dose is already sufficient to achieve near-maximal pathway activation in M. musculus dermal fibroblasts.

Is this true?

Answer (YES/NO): YES